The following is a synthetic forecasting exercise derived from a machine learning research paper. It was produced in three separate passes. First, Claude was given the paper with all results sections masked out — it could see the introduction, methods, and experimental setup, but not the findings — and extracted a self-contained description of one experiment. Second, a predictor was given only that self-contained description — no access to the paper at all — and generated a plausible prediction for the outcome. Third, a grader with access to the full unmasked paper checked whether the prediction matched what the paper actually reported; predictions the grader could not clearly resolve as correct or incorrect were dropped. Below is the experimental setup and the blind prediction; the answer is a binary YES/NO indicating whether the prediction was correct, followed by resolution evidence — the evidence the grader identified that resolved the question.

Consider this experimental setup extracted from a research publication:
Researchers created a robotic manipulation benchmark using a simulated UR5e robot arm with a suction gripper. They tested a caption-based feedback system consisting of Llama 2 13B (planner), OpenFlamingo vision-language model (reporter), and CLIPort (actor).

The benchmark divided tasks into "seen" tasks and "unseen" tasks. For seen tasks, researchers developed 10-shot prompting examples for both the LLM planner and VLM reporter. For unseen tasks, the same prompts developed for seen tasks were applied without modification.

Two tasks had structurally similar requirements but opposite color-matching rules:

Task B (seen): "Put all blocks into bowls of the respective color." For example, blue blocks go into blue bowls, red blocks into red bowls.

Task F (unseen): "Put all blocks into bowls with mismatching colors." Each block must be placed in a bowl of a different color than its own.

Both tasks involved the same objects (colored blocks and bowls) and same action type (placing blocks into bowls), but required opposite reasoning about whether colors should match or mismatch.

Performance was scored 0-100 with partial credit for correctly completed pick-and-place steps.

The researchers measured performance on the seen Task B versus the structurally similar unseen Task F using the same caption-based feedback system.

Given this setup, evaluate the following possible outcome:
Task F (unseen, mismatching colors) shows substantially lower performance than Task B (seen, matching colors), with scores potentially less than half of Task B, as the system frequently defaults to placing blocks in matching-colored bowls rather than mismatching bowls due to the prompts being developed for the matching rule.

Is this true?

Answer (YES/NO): NO